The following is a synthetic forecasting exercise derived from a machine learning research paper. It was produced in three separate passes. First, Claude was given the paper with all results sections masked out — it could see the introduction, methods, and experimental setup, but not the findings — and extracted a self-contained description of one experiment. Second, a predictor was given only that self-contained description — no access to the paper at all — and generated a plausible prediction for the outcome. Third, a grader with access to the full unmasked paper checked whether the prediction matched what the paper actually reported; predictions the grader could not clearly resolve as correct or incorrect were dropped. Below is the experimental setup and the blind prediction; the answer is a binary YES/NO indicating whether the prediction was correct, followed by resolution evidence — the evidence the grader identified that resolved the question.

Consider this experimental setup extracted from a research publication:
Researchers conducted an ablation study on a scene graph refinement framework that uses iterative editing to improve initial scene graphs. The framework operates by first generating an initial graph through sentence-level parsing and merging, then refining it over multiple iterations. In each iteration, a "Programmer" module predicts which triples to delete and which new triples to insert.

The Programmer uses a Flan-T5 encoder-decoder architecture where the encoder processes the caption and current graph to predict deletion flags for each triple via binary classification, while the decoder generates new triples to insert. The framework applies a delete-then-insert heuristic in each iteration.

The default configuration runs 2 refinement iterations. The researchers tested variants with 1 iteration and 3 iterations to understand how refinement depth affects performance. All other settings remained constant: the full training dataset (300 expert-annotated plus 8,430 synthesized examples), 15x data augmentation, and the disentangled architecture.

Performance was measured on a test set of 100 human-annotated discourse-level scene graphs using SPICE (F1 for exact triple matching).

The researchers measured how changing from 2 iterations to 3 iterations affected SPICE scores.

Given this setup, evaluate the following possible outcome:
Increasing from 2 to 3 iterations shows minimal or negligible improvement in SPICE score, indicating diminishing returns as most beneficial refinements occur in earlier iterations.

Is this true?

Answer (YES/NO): NO